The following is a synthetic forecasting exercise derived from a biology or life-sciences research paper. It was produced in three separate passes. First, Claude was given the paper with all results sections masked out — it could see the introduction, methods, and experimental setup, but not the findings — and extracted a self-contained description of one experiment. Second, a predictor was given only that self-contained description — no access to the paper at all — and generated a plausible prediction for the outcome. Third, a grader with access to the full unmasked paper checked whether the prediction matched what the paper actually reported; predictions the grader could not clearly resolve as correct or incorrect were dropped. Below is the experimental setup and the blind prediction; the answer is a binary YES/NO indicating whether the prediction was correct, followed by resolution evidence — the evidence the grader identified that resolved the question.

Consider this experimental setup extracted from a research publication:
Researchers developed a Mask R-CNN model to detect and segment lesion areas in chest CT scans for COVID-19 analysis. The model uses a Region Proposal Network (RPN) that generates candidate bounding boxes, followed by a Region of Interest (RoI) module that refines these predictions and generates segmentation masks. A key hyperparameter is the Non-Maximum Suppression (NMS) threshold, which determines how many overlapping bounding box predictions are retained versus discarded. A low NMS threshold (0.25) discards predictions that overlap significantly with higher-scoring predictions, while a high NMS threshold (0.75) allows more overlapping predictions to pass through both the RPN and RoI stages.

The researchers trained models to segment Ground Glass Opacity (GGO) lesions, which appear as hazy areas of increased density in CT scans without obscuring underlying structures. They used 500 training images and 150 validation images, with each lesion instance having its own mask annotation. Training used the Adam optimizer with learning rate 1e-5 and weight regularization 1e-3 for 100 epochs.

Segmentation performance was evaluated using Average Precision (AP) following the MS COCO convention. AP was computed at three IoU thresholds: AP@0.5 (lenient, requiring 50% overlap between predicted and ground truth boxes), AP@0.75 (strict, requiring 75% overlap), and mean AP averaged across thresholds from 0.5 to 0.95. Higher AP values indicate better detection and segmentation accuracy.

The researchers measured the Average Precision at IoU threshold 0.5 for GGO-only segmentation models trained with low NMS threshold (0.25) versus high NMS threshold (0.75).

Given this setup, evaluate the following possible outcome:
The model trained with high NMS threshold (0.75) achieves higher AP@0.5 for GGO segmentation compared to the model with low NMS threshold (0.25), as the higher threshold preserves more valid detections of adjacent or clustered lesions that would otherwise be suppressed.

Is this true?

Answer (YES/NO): YES